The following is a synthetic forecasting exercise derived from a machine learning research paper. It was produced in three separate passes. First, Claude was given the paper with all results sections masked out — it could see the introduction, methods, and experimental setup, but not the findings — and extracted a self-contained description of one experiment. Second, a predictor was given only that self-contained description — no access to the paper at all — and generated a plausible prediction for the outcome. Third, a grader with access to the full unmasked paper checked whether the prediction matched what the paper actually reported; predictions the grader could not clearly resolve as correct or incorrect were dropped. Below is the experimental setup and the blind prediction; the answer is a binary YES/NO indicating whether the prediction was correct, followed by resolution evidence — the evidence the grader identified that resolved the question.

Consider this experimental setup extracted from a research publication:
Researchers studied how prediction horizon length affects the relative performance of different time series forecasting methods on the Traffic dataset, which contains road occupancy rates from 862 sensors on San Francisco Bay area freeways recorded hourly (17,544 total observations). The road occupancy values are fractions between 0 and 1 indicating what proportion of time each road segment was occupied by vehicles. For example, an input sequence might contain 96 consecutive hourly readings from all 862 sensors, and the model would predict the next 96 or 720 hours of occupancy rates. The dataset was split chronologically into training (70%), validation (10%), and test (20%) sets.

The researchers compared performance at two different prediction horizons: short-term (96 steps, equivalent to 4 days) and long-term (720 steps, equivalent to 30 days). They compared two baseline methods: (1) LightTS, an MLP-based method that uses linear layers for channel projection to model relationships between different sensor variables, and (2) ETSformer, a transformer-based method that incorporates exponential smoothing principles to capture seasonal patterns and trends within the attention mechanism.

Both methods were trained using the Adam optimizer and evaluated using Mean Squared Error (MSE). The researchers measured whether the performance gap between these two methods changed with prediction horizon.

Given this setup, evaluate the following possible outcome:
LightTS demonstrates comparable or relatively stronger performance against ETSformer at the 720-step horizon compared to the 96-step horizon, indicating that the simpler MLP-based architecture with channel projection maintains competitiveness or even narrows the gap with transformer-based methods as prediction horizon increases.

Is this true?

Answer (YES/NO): NO